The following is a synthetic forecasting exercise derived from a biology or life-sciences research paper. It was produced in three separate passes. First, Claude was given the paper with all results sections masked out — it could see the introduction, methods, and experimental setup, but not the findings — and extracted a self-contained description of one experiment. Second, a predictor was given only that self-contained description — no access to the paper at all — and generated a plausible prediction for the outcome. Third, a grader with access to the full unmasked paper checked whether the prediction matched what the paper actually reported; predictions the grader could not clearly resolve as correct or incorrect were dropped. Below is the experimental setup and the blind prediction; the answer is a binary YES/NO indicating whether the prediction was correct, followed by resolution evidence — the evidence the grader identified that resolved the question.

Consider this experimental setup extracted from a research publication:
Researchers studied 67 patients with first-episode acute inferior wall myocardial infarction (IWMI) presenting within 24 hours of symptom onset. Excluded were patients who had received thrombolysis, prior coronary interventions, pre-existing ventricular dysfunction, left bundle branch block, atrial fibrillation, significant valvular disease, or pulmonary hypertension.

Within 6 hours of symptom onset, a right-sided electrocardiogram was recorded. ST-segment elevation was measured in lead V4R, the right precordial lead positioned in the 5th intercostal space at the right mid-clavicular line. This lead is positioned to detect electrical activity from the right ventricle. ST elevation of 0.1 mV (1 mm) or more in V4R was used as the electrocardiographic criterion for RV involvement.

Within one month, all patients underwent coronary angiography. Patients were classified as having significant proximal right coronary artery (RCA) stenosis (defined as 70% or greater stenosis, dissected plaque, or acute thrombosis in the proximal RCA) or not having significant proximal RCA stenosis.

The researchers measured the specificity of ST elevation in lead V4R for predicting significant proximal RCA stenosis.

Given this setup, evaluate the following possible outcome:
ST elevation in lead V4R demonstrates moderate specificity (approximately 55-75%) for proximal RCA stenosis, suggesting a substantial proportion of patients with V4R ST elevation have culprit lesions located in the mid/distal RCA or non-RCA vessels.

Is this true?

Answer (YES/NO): NO